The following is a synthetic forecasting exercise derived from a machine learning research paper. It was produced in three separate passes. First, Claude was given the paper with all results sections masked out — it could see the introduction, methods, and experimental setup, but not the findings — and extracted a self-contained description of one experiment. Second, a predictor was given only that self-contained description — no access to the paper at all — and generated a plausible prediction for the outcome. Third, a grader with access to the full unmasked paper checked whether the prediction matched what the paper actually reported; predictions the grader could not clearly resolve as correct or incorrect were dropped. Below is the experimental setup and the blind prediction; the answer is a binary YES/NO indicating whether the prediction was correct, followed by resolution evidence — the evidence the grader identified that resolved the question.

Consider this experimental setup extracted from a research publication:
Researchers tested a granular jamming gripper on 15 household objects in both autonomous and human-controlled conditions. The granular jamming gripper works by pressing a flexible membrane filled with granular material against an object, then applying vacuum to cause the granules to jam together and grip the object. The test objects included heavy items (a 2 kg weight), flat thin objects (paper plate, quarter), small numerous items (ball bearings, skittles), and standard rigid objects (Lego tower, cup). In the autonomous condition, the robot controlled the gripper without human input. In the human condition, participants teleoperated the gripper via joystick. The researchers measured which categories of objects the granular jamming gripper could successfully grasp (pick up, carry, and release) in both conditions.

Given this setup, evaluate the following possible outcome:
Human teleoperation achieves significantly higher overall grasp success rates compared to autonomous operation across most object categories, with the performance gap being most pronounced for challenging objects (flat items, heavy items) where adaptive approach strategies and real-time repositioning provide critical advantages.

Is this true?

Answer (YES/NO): NO